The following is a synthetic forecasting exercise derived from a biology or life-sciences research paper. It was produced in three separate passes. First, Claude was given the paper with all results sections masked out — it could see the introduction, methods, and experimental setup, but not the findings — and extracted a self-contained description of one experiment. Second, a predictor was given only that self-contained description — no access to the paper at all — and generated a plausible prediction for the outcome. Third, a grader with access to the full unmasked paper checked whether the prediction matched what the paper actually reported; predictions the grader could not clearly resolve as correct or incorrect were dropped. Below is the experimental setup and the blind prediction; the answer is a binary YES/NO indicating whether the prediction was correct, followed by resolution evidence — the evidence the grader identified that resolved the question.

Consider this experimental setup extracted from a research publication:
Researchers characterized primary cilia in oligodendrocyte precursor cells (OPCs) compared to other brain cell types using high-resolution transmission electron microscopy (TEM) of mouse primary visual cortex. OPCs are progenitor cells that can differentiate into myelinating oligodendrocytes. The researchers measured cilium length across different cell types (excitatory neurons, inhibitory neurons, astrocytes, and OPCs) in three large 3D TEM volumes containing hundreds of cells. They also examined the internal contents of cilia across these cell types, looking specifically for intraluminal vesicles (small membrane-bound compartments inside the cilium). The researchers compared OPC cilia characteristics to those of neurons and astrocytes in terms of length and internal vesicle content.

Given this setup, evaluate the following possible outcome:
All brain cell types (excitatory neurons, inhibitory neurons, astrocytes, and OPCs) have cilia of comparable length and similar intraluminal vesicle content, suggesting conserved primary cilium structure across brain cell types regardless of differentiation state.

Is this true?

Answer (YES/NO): NO